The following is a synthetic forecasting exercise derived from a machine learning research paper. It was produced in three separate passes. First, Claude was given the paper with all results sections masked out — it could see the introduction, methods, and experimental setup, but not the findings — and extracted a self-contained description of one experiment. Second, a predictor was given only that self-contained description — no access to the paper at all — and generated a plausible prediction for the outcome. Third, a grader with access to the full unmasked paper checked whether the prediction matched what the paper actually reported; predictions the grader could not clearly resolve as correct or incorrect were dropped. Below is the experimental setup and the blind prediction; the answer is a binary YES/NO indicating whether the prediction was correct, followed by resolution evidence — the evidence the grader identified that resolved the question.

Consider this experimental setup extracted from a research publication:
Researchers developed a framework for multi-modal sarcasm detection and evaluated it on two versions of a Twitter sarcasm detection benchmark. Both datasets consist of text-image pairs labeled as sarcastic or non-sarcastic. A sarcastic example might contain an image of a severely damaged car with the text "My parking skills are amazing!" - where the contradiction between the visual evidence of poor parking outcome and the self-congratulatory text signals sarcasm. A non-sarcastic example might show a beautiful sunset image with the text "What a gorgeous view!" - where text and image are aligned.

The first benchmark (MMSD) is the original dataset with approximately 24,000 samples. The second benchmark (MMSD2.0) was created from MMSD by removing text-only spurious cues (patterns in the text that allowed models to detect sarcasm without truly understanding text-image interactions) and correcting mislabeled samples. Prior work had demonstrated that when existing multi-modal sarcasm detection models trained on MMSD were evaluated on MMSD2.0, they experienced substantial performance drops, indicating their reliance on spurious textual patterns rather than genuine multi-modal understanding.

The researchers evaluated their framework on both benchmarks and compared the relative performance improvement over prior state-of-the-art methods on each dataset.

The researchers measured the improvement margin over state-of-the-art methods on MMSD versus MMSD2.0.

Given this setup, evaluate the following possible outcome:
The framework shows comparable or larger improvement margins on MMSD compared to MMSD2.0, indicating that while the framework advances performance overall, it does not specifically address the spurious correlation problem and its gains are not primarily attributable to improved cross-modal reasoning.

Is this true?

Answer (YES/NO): NO